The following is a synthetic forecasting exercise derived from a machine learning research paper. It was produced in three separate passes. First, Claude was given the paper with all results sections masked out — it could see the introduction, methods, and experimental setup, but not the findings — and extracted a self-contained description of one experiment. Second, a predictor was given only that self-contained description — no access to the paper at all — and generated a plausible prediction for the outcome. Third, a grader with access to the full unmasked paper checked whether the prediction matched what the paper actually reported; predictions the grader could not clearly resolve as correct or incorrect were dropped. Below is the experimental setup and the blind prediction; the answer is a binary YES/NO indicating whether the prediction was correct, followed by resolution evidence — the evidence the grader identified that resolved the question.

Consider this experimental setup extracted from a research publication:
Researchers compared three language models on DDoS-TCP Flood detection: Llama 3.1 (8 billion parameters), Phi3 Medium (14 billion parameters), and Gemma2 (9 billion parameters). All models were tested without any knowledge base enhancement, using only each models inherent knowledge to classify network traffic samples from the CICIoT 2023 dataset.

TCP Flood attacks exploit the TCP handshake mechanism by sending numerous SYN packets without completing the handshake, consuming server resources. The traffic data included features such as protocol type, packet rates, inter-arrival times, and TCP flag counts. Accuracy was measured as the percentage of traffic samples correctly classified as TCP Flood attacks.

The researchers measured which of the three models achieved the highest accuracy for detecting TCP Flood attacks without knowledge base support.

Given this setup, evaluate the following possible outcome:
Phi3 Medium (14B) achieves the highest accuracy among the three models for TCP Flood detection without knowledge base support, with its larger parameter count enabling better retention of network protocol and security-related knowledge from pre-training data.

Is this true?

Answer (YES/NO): NO